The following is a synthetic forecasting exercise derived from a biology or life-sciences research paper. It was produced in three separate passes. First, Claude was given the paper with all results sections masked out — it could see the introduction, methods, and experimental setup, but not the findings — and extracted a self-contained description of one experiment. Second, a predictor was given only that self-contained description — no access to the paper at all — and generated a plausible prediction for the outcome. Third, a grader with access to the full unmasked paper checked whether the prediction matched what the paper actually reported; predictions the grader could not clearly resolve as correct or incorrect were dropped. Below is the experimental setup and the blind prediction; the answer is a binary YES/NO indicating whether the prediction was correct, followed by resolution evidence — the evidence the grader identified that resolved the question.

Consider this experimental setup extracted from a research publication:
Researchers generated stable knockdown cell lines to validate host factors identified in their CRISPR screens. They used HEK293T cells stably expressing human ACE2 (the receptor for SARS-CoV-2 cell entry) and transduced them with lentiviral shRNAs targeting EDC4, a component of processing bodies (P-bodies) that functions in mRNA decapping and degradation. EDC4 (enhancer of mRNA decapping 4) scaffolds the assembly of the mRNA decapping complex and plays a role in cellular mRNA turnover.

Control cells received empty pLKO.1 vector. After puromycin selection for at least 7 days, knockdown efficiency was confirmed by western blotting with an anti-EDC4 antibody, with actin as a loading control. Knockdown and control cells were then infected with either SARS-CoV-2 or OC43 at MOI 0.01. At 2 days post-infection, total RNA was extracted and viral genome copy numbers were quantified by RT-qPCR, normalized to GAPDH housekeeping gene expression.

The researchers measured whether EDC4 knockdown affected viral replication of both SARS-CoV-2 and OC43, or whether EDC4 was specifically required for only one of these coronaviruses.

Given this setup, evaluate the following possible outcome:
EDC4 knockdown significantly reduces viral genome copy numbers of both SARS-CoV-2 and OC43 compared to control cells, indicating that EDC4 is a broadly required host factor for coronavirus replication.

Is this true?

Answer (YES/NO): YES